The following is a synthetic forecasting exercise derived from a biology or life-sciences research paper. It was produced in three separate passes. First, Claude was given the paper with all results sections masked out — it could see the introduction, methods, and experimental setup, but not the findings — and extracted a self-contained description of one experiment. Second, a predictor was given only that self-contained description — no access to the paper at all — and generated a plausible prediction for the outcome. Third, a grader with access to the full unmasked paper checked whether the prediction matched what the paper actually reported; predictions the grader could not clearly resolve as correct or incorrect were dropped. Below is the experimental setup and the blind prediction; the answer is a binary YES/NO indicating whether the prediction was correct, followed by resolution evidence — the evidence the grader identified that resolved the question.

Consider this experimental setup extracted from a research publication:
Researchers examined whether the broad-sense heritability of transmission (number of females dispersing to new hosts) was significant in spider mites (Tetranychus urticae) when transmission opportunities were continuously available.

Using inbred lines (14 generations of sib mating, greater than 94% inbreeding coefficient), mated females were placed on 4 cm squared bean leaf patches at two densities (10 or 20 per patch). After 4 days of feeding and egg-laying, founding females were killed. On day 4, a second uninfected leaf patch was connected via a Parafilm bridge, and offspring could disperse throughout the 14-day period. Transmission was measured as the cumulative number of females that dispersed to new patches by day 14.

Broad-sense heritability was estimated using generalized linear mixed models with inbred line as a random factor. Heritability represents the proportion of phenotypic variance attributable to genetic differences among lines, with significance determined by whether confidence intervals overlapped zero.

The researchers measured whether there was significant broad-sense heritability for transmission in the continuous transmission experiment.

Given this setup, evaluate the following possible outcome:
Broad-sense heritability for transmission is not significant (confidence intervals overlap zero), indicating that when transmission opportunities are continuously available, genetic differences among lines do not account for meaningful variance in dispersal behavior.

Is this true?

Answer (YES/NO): NO